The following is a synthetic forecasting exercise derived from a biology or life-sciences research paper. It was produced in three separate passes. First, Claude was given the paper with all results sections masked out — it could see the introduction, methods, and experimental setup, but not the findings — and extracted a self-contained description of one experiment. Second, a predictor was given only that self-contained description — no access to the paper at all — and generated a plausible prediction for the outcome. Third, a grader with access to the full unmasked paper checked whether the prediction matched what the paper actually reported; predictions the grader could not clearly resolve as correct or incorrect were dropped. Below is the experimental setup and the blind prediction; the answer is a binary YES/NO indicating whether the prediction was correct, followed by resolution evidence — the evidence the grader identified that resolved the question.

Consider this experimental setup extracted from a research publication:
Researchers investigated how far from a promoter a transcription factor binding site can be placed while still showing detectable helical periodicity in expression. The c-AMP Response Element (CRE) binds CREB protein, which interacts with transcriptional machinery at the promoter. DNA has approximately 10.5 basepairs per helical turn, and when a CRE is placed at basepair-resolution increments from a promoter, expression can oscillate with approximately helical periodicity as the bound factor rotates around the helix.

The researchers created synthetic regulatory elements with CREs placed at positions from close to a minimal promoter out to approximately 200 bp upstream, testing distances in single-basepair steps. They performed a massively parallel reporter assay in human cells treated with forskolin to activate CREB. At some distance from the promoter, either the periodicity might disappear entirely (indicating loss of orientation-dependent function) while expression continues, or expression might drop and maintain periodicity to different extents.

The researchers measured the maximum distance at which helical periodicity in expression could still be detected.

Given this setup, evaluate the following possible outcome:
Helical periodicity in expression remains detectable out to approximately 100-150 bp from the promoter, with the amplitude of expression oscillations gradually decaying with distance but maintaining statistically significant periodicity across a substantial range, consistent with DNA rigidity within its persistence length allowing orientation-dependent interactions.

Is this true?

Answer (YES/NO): NO